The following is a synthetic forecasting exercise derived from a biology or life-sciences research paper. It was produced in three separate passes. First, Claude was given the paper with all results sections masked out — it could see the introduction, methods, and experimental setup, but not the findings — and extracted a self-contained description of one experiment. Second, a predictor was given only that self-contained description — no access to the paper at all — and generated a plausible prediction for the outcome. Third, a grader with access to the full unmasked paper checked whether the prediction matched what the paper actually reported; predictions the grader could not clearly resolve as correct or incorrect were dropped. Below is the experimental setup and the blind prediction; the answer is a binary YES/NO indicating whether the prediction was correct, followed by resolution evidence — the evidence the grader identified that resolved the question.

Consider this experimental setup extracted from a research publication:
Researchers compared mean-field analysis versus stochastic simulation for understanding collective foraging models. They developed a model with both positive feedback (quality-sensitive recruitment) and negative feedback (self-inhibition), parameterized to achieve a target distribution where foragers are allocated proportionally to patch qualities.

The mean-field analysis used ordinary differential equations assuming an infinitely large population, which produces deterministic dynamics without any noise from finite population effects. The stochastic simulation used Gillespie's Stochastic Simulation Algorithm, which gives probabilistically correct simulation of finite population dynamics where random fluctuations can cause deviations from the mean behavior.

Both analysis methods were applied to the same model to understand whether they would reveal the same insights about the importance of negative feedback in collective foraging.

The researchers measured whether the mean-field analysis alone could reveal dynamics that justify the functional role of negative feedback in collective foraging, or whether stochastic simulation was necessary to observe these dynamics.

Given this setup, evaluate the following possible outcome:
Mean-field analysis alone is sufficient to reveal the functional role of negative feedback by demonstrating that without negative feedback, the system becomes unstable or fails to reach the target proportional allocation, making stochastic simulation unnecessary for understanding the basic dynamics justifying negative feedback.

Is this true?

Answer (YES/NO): NO